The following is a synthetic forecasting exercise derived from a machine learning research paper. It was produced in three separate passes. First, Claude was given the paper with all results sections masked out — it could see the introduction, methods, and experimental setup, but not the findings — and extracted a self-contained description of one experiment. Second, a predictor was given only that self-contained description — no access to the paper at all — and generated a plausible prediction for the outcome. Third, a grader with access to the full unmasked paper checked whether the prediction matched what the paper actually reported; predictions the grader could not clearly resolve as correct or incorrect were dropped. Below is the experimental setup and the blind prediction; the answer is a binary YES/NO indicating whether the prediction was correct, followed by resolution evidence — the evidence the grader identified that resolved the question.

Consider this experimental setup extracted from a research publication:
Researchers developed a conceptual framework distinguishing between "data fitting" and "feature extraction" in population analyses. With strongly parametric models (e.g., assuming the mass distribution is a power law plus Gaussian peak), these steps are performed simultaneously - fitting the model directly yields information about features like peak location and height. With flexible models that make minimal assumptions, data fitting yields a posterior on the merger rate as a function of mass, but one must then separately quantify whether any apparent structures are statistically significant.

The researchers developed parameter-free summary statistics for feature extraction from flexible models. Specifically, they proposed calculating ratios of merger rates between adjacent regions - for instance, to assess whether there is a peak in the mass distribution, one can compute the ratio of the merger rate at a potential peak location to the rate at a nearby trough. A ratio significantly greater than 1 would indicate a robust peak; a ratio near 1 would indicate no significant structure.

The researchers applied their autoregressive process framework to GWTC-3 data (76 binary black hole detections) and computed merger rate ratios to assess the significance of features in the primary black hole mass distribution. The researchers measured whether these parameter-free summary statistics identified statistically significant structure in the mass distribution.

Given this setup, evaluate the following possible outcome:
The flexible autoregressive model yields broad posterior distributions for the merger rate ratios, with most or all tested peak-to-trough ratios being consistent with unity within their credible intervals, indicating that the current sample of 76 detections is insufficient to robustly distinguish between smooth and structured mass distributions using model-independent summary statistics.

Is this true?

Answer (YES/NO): NO